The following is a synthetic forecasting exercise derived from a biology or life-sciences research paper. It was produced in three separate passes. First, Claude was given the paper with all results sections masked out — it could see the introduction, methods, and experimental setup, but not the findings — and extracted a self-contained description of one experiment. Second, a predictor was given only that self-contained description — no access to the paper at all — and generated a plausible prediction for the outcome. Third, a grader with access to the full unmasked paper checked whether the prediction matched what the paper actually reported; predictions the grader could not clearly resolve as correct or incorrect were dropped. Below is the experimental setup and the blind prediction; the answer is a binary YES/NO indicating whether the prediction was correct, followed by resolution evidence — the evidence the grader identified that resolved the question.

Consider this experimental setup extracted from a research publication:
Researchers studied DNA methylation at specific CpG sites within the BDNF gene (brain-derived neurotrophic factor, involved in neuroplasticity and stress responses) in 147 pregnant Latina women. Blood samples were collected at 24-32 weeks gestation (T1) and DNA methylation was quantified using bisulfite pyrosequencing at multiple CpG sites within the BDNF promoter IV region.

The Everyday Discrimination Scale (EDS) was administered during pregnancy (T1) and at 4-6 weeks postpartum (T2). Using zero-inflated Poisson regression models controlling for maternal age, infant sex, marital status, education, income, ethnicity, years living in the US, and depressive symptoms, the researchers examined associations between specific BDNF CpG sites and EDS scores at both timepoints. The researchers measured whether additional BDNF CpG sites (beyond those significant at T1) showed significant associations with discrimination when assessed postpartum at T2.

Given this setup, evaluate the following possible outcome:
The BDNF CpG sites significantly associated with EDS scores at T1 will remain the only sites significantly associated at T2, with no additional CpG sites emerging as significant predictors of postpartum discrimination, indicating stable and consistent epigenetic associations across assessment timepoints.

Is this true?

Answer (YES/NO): NO